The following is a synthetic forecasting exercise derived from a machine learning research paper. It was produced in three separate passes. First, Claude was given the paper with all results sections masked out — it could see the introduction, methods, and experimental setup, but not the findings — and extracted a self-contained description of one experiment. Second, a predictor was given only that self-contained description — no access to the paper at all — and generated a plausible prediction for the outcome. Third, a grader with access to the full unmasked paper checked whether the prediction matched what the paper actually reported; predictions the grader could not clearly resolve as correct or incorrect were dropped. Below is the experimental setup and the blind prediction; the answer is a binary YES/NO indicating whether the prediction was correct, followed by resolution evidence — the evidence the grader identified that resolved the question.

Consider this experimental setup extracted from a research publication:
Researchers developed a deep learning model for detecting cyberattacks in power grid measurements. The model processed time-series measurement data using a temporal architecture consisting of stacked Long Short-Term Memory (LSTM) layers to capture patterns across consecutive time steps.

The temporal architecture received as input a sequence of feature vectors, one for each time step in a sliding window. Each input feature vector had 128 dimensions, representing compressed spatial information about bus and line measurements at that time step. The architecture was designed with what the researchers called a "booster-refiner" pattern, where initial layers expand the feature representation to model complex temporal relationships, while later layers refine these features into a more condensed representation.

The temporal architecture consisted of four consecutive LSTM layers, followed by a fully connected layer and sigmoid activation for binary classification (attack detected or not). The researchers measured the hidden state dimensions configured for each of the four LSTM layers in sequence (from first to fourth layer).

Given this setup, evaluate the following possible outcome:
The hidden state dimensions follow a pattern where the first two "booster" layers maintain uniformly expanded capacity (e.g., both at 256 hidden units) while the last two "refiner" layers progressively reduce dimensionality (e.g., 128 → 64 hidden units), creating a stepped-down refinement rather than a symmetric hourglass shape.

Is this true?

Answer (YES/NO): NO